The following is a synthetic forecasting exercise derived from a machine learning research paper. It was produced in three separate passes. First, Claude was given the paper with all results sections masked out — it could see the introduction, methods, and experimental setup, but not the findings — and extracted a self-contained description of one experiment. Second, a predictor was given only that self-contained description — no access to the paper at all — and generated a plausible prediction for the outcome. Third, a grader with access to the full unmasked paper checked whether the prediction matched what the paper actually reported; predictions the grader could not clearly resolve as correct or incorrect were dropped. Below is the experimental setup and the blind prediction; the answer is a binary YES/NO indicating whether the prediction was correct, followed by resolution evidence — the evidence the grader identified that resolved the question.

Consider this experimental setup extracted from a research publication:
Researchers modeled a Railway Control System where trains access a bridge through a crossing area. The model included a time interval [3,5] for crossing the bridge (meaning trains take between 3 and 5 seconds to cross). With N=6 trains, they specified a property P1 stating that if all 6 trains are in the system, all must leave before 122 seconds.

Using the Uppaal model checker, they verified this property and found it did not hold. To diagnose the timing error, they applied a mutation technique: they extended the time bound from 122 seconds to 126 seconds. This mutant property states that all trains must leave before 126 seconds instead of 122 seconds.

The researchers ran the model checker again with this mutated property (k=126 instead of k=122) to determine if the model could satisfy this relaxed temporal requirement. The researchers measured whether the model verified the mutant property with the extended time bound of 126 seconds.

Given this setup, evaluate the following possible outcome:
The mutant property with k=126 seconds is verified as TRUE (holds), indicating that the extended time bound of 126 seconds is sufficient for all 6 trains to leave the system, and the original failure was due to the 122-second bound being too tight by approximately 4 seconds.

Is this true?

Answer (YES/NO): YES